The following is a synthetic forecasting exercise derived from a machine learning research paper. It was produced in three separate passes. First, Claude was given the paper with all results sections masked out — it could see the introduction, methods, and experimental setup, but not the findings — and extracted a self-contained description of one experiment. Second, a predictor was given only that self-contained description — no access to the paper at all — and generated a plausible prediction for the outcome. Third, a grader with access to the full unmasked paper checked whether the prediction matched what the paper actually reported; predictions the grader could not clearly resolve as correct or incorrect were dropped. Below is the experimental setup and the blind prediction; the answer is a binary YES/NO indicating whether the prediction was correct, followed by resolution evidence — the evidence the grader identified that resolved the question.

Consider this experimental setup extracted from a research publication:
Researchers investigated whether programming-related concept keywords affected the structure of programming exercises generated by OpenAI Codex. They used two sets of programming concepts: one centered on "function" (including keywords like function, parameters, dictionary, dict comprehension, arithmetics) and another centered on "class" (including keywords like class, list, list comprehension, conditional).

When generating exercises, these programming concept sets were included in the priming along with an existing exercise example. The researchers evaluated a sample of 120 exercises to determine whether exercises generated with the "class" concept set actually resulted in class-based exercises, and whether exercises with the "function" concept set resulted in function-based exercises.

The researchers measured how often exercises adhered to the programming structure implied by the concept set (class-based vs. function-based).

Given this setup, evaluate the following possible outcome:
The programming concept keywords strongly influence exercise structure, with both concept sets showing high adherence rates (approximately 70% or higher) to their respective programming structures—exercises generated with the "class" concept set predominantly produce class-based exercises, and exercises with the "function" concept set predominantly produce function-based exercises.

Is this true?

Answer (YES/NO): YES